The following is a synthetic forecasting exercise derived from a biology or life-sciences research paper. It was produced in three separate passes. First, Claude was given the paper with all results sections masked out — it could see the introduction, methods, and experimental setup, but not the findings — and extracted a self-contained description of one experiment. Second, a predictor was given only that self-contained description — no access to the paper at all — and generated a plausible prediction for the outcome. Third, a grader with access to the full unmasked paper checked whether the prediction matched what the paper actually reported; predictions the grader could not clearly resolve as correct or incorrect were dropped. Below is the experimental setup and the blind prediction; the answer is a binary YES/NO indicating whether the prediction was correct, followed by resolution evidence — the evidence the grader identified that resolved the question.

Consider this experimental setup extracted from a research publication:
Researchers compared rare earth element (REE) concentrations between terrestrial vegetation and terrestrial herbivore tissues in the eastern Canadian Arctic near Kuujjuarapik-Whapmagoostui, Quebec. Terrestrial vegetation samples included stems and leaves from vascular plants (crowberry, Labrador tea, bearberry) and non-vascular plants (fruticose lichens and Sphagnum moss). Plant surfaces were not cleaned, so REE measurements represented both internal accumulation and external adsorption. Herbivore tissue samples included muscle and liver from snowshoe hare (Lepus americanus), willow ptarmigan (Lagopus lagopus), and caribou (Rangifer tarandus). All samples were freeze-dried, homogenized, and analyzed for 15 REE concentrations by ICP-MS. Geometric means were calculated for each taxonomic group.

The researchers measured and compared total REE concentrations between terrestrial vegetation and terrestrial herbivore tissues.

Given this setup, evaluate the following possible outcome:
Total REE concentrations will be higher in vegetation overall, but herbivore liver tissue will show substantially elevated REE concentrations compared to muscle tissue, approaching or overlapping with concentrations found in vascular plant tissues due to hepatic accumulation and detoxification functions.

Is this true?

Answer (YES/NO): NO